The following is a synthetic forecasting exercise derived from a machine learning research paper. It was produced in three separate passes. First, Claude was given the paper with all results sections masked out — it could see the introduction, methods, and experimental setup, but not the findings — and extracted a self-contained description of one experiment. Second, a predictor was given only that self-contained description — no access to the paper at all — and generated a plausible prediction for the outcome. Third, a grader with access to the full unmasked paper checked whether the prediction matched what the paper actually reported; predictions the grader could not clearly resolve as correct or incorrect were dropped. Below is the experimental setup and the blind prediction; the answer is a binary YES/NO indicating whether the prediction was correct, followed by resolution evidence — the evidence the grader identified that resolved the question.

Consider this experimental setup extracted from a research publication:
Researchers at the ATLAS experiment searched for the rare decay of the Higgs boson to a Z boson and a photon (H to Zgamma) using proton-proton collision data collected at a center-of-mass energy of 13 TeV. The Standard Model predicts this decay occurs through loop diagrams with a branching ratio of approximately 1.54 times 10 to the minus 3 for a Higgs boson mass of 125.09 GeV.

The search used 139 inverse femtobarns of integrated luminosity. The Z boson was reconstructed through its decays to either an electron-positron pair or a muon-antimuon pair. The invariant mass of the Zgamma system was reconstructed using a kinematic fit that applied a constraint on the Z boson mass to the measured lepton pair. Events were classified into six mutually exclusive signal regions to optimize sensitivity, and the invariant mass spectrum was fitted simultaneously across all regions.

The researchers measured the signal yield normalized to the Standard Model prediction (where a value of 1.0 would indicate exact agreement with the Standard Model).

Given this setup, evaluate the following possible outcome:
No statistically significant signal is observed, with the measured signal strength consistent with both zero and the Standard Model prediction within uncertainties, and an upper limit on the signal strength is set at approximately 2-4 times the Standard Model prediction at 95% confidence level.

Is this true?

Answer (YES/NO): NO